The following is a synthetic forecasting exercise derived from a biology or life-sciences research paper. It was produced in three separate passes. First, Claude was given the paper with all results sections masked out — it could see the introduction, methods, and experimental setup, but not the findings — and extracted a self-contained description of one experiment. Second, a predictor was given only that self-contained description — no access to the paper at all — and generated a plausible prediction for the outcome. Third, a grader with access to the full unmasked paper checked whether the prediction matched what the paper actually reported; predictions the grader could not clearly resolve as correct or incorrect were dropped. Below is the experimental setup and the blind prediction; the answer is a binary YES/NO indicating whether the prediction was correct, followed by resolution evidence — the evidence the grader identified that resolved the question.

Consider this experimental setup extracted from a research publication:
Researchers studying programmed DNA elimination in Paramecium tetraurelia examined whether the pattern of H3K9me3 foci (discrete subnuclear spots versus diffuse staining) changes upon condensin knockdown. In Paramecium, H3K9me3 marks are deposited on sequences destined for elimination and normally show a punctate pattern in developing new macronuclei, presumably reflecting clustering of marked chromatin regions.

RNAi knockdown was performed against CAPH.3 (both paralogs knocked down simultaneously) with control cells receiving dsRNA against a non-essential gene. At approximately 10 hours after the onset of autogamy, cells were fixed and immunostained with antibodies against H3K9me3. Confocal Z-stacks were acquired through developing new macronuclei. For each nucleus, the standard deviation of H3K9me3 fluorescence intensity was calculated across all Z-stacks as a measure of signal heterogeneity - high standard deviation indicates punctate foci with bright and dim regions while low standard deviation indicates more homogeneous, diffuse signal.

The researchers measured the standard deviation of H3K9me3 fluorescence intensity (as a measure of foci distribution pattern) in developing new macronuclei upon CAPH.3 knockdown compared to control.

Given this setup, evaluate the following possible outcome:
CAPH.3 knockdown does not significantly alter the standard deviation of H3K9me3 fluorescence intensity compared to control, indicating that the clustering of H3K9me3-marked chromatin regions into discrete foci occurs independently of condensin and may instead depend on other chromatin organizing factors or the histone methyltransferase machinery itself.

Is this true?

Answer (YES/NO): NO